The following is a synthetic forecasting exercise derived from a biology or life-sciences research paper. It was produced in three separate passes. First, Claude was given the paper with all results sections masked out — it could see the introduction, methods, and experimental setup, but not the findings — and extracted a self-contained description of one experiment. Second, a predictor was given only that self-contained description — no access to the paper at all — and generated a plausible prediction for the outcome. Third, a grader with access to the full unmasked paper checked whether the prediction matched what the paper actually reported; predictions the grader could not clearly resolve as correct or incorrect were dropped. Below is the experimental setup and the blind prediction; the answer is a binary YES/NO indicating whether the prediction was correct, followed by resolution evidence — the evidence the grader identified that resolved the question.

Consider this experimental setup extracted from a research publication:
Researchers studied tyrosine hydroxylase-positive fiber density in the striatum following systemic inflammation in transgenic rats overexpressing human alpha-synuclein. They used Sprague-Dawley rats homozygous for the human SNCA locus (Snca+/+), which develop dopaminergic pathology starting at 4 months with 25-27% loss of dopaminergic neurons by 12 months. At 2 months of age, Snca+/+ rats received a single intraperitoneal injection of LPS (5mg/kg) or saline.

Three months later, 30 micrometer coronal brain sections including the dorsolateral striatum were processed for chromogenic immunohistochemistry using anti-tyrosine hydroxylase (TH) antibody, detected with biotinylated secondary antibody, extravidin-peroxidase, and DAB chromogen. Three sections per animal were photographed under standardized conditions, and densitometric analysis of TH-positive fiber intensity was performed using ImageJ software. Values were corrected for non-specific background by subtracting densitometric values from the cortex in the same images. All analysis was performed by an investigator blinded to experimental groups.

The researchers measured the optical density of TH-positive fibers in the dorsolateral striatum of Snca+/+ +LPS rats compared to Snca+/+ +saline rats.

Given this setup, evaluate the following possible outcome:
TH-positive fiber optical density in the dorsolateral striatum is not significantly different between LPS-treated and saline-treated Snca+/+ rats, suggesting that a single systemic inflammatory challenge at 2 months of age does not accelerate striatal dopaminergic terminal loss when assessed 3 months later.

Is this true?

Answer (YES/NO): YES